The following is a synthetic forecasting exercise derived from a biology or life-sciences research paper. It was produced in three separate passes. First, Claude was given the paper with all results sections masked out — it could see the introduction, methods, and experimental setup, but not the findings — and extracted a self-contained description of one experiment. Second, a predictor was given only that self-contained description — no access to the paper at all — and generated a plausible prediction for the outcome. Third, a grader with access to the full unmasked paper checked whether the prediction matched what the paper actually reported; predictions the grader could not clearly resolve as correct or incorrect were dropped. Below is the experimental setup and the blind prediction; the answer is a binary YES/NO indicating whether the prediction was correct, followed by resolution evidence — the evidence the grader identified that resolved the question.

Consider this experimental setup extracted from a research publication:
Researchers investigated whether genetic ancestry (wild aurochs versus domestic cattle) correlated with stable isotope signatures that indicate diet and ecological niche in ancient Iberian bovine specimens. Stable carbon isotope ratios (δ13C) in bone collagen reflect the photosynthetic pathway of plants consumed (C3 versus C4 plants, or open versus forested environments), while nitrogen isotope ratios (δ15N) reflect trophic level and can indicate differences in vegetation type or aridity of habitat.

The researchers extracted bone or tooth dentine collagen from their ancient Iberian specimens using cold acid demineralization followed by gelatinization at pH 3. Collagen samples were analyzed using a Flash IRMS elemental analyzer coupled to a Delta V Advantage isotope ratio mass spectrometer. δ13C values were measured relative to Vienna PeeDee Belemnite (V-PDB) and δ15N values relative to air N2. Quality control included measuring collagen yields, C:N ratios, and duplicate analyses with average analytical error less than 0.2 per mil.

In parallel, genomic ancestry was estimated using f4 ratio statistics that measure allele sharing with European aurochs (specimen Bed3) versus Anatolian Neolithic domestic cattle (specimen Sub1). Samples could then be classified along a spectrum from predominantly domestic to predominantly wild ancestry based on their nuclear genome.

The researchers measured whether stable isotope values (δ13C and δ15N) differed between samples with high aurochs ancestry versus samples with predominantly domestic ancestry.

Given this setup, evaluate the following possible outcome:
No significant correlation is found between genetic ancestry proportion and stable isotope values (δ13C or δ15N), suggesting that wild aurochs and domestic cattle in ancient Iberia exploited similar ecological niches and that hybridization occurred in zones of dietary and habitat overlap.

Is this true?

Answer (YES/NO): YES